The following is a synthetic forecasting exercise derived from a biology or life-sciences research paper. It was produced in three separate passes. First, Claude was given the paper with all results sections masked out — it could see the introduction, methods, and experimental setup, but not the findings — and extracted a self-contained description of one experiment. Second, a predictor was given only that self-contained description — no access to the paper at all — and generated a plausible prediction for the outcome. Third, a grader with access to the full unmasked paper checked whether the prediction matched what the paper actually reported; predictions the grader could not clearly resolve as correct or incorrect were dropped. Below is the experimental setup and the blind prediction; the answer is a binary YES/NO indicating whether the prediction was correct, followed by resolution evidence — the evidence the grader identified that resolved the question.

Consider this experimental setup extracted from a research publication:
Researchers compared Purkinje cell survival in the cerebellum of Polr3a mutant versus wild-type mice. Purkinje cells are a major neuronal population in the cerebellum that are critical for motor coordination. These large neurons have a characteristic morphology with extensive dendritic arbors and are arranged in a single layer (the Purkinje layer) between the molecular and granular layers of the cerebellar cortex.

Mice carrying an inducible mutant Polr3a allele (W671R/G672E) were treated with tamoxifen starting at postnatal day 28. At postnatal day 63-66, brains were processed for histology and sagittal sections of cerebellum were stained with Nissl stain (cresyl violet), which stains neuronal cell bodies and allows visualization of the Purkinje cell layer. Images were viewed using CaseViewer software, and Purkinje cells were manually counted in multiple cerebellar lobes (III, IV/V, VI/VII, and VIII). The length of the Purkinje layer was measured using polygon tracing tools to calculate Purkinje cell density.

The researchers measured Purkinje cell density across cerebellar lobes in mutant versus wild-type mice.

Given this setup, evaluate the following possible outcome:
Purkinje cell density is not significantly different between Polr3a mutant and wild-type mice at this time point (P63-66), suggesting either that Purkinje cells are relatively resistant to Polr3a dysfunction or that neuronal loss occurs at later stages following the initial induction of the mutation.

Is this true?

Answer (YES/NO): YES